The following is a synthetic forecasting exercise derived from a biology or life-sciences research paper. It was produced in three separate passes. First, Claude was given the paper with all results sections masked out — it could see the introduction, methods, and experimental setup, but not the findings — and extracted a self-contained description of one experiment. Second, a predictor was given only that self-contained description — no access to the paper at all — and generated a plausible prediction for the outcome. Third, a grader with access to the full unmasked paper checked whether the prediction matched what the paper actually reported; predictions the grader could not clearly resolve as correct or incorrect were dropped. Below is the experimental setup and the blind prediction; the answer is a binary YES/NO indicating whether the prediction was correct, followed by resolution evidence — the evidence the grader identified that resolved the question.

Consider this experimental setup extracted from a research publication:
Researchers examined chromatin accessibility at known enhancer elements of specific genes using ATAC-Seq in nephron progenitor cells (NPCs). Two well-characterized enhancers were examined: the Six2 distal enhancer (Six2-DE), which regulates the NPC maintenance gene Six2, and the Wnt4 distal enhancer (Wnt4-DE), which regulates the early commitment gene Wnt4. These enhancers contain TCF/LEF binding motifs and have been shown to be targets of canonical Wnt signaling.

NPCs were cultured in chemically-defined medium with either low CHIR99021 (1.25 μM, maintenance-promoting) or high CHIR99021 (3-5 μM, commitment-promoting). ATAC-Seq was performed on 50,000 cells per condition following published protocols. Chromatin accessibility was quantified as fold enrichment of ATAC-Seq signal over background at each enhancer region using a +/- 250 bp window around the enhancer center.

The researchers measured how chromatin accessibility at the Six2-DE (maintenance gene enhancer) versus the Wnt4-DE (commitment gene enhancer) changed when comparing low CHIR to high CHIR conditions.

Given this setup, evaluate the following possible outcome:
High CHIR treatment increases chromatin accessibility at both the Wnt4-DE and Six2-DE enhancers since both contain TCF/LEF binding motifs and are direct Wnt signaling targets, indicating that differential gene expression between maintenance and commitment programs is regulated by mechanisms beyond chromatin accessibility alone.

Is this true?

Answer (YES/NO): NO